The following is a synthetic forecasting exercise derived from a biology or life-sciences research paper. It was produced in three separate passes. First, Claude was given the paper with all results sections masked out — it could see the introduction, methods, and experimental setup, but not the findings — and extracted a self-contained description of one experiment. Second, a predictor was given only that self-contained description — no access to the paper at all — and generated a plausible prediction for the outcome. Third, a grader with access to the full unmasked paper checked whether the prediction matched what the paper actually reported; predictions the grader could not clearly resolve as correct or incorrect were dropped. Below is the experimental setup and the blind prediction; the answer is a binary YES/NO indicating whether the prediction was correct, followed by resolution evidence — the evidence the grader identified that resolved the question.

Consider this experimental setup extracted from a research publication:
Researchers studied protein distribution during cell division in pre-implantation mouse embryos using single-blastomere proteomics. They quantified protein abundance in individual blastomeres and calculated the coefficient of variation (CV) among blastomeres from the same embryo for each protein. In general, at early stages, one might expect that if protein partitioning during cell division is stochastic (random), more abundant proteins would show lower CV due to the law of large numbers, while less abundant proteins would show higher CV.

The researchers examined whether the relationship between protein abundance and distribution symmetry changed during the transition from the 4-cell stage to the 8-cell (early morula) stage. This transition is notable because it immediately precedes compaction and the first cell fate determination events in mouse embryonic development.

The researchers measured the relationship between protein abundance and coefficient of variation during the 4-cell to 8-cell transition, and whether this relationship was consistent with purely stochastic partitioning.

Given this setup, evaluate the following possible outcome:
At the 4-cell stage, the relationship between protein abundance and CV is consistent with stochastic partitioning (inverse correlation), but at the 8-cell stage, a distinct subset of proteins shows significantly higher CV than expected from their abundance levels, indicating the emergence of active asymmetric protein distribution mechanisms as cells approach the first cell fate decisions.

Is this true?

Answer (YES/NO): NO